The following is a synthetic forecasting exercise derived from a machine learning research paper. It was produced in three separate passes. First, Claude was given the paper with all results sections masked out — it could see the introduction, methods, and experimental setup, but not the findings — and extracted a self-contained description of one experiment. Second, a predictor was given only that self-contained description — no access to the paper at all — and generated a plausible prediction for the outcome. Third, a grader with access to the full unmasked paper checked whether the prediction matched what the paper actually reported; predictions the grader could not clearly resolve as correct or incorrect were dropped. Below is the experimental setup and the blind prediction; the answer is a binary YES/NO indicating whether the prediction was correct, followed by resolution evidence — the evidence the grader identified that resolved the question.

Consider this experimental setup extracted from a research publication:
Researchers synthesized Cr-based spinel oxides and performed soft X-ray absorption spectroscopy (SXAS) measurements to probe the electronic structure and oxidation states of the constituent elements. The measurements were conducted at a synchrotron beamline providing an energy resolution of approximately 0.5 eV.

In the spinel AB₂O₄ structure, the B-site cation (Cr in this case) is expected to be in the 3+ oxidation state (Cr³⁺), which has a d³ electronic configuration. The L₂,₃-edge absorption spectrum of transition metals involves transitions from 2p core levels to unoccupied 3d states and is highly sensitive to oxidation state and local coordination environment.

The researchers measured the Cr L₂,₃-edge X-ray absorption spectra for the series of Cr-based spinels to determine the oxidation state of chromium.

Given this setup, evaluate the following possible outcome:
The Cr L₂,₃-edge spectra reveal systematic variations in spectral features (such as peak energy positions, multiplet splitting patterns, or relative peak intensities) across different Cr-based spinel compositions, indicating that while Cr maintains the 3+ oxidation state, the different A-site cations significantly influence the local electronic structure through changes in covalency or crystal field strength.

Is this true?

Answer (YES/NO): NO